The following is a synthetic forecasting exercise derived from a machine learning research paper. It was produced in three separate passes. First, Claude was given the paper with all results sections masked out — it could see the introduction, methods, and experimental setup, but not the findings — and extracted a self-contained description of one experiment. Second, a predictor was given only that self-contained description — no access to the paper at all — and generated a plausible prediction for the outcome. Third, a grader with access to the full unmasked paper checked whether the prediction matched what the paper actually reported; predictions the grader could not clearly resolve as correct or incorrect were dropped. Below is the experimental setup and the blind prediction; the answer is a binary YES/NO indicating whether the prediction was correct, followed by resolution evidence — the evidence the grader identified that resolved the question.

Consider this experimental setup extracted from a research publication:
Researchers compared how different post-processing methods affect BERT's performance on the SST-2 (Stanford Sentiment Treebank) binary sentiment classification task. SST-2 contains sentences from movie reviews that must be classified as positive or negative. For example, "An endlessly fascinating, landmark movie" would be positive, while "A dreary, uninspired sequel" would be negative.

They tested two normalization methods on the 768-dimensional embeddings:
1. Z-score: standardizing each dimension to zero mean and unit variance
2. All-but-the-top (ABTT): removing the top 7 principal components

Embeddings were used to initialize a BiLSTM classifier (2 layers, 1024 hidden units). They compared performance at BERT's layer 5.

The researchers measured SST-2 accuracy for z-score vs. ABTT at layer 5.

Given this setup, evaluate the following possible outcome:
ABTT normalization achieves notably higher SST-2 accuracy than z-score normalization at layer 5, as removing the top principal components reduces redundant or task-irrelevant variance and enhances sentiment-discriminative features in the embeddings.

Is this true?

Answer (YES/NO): NO